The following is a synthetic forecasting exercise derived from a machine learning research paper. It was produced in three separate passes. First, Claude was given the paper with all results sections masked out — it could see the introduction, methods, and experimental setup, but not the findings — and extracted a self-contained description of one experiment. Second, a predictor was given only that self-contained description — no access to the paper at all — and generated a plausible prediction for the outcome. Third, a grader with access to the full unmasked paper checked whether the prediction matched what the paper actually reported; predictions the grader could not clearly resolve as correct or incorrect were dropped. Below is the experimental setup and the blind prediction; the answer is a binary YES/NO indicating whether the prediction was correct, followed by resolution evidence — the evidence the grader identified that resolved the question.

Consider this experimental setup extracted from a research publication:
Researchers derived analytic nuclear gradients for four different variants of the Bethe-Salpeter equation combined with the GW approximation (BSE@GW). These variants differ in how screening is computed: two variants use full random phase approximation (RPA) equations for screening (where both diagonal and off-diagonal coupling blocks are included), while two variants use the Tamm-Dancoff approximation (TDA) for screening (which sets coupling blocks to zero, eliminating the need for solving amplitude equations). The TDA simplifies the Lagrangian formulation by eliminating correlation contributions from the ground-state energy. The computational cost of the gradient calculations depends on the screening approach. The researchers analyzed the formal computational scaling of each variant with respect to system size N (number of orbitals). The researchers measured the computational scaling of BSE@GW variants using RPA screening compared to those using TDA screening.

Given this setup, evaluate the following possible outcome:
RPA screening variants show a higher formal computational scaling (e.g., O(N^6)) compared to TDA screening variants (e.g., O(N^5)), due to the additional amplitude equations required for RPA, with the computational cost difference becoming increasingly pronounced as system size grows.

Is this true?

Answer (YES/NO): NO